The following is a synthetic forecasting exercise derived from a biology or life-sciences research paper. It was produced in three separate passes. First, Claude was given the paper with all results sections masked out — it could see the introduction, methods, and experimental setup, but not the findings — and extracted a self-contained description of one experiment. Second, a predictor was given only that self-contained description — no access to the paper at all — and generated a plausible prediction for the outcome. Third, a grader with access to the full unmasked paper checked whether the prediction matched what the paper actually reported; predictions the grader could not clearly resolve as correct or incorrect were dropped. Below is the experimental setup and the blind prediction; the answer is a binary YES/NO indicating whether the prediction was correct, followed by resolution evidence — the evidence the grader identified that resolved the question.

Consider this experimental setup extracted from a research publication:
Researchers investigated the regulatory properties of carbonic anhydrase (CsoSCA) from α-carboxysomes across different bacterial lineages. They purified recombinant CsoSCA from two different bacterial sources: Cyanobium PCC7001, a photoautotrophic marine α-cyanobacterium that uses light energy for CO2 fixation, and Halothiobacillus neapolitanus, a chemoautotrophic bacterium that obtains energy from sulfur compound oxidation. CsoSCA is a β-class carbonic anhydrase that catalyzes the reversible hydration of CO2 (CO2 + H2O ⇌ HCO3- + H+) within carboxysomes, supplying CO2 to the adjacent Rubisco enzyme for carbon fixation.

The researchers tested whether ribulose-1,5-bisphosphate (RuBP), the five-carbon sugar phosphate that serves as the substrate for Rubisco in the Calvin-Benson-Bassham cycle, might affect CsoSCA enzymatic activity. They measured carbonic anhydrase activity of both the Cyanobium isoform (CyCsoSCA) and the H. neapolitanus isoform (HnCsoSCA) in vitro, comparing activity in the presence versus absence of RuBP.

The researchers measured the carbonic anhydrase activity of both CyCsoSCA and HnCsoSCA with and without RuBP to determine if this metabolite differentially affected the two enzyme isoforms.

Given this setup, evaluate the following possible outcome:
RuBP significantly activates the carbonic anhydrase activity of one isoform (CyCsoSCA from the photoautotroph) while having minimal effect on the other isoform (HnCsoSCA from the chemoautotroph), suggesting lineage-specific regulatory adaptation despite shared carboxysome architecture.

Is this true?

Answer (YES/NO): YES